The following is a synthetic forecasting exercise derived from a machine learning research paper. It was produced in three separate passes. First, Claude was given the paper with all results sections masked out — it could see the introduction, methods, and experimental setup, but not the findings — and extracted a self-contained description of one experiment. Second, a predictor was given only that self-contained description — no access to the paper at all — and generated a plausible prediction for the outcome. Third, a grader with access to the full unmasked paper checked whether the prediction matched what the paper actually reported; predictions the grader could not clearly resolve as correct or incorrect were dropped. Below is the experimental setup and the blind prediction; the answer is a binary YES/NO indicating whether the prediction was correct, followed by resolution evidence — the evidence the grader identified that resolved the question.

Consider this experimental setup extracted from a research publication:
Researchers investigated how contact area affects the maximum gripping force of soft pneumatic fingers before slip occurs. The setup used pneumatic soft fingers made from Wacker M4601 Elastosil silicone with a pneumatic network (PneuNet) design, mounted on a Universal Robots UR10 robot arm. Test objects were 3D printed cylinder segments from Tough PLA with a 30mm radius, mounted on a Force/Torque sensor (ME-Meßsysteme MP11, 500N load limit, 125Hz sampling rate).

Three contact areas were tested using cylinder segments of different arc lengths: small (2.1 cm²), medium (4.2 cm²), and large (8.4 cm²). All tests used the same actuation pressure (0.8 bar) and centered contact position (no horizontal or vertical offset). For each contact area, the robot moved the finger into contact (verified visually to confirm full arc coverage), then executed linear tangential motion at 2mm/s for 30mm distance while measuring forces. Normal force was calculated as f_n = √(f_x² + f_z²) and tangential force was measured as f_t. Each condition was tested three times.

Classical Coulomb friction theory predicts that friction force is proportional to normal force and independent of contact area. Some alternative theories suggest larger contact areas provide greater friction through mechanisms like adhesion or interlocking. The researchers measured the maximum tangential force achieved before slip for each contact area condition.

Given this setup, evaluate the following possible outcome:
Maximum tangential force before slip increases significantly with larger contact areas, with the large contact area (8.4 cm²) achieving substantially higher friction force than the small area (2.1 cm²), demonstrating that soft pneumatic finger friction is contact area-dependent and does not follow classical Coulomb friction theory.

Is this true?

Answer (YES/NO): NO